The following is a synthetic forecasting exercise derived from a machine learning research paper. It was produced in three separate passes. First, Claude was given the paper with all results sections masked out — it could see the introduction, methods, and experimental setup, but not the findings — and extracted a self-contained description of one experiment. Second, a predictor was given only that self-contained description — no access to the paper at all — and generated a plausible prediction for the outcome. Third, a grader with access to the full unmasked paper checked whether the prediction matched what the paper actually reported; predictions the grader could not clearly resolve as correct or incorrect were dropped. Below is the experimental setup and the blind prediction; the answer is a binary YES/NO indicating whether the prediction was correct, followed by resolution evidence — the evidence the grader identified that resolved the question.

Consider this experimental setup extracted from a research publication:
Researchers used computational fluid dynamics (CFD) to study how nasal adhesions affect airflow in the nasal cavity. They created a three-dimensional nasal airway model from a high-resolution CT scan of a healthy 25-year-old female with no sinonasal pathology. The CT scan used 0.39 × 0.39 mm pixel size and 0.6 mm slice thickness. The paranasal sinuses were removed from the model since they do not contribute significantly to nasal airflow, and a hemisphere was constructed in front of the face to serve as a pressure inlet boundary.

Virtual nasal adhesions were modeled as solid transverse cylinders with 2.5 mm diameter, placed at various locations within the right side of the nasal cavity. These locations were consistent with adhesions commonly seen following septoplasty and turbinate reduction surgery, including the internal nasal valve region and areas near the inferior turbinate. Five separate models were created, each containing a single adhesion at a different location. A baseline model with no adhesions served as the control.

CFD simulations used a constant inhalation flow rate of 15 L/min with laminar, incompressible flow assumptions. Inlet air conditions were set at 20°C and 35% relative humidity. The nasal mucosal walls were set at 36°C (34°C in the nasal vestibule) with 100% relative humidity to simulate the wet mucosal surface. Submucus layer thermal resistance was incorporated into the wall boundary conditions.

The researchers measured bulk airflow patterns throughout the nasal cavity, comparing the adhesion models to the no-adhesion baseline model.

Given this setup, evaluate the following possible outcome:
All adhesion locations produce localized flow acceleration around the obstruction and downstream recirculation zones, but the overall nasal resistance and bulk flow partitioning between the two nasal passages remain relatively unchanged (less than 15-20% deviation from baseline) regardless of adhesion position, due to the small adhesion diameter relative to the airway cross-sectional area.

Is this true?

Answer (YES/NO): NO